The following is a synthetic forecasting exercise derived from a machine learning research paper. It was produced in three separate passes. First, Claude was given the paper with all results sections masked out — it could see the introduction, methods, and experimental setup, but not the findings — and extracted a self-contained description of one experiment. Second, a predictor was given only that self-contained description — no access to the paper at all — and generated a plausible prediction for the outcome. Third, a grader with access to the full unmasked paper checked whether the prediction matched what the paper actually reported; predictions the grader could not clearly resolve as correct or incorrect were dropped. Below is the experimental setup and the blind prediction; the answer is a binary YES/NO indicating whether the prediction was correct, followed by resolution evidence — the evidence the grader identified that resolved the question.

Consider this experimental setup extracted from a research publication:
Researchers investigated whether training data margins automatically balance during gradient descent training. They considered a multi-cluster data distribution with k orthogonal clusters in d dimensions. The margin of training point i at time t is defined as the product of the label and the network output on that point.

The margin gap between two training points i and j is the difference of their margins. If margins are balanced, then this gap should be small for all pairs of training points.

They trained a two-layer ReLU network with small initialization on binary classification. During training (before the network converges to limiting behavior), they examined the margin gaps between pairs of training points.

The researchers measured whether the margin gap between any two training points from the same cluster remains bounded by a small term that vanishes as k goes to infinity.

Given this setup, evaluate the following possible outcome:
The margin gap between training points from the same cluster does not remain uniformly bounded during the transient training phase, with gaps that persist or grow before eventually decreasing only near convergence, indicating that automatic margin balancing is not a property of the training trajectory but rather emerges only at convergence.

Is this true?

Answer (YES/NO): NO